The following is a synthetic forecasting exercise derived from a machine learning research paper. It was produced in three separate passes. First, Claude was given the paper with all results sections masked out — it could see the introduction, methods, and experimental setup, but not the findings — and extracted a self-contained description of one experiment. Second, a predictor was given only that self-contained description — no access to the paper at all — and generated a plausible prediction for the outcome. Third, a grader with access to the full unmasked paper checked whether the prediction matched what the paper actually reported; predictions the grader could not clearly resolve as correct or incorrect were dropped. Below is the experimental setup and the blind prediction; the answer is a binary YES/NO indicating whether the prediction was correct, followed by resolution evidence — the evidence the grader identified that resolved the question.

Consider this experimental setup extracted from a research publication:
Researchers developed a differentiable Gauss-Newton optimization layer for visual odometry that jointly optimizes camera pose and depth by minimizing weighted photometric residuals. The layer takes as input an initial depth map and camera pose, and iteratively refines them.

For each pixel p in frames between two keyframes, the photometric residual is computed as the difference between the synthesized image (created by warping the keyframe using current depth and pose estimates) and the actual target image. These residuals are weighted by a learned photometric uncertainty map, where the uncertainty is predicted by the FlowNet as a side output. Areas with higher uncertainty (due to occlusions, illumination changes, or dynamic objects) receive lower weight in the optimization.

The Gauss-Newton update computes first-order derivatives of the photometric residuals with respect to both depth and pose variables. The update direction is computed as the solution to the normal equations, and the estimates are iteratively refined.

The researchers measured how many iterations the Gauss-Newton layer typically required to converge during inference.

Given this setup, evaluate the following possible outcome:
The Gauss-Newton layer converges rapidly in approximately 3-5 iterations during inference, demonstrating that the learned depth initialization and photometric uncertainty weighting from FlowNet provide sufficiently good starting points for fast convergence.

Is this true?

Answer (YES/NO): YES